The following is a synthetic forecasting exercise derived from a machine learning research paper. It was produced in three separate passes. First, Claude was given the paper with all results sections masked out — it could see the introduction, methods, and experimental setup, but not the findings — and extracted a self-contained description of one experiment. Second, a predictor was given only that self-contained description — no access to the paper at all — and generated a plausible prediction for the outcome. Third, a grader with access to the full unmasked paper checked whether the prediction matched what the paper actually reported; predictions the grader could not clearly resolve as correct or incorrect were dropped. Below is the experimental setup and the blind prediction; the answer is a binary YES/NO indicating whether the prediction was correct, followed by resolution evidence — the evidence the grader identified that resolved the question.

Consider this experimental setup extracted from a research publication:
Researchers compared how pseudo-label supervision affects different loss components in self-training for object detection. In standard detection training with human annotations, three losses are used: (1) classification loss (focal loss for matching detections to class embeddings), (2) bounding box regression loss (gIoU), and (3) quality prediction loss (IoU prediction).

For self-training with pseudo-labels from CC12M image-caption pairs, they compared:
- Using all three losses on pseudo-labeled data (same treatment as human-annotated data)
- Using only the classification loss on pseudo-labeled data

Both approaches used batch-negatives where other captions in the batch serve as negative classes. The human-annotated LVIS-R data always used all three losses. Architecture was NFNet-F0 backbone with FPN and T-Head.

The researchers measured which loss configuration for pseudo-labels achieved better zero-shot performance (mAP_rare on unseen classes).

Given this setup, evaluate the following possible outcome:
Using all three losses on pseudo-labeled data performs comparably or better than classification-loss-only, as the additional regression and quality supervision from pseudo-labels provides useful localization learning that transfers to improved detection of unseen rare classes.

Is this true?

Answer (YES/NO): YES